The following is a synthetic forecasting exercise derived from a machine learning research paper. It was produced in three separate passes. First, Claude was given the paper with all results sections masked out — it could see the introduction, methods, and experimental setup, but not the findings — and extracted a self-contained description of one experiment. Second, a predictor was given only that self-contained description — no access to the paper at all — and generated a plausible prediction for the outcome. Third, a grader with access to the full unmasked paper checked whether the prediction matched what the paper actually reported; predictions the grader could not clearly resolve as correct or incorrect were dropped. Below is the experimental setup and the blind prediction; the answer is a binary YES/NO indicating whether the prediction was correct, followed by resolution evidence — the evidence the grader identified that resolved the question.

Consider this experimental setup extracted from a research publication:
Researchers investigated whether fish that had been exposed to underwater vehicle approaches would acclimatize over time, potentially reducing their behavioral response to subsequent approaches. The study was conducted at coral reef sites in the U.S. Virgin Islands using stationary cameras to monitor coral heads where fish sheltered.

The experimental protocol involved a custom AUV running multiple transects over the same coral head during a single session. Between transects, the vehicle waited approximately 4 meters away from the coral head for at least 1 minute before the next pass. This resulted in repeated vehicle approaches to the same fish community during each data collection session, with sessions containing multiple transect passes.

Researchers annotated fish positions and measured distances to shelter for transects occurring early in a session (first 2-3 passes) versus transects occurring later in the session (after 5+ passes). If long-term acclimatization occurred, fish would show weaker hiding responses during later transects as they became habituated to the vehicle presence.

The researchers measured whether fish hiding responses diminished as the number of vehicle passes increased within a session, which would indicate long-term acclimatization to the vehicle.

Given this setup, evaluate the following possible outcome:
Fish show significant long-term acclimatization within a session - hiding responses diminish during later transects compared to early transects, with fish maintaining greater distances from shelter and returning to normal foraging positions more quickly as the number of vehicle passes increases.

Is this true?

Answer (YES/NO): NO